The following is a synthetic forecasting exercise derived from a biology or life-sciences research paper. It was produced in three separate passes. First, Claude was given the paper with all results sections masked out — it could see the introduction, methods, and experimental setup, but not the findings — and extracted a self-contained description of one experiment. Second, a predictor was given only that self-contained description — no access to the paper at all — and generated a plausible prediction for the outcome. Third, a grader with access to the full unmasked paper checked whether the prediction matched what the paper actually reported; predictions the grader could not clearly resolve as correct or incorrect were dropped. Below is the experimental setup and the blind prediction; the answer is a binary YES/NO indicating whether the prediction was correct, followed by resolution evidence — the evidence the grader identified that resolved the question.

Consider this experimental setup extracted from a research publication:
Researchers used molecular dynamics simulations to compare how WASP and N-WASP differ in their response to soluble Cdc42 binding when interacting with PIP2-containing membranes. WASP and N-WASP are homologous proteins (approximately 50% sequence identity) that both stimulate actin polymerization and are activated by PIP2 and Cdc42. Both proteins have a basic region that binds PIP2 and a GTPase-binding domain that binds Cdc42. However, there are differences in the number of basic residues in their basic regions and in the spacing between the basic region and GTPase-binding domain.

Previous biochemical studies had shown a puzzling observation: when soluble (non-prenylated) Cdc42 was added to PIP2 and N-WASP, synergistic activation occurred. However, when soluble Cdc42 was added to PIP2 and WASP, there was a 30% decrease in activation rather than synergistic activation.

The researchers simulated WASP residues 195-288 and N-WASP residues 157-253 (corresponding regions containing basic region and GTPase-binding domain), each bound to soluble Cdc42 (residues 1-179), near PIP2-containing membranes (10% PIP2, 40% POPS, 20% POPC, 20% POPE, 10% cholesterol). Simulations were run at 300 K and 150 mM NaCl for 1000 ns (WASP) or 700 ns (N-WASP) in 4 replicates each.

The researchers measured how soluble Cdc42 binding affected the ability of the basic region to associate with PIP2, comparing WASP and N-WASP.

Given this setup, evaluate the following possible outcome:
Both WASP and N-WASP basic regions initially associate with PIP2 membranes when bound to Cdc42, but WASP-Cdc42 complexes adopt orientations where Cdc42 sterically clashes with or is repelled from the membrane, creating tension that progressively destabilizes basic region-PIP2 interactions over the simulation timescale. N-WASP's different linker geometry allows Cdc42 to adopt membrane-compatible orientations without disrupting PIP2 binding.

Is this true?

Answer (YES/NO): NO